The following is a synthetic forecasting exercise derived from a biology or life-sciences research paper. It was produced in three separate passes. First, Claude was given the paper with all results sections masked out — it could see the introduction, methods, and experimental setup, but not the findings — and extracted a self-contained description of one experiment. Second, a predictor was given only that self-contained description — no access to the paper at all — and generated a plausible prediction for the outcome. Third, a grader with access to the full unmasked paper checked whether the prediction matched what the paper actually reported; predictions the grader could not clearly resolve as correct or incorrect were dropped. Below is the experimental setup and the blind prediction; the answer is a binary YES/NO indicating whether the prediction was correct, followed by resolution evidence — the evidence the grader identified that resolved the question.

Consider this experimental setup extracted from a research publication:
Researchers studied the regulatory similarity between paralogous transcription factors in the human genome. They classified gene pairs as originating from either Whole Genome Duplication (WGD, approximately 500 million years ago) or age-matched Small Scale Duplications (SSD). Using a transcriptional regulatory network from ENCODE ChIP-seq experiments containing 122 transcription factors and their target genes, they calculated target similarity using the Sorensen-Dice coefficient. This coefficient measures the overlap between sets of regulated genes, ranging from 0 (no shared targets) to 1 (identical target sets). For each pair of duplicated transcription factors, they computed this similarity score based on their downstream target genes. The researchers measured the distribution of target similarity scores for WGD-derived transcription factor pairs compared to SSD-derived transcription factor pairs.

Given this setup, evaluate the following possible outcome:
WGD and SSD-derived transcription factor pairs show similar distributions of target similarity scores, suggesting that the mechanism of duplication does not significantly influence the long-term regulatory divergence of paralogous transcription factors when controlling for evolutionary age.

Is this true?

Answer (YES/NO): NO